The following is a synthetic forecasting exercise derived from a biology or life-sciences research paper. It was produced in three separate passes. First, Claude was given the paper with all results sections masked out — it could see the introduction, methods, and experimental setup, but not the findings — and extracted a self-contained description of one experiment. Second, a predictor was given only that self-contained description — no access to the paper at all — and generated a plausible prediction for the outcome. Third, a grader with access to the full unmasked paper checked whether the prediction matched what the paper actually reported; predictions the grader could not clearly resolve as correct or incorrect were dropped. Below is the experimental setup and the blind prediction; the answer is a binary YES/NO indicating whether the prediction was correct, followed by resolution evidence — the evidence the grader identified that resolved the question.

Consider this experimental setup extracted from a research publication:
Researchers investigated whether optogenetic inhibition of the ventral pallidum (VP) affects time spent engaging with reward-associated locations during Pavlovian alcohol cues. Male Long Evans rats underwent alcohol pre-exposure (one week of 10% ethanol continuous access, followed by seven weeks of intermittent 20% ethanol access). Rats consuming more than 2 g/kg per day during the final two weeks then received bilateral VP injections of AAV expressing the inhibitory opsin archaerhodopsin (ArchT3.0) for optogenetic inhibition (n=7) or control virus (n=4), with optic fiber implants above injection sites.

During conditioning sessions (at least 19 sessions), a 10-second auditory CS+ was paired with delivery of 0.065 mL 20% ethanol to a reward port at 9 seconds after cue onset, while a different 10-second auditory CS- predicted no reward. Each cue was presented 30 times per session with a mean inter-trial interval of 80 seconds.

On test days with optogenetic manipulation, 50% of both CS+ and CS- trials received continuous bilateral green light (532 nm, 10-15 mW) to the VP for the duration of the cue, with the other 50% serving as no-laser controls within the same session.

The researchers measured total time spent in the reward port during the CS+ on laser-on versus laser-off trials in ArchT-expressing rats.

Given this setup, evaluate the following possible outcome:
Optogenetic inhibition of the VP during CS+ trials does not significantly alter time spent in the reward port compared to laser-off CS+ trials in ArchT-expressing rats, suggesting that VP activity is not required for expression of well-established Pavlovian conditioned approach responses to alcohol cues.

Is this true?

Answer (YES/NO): NO